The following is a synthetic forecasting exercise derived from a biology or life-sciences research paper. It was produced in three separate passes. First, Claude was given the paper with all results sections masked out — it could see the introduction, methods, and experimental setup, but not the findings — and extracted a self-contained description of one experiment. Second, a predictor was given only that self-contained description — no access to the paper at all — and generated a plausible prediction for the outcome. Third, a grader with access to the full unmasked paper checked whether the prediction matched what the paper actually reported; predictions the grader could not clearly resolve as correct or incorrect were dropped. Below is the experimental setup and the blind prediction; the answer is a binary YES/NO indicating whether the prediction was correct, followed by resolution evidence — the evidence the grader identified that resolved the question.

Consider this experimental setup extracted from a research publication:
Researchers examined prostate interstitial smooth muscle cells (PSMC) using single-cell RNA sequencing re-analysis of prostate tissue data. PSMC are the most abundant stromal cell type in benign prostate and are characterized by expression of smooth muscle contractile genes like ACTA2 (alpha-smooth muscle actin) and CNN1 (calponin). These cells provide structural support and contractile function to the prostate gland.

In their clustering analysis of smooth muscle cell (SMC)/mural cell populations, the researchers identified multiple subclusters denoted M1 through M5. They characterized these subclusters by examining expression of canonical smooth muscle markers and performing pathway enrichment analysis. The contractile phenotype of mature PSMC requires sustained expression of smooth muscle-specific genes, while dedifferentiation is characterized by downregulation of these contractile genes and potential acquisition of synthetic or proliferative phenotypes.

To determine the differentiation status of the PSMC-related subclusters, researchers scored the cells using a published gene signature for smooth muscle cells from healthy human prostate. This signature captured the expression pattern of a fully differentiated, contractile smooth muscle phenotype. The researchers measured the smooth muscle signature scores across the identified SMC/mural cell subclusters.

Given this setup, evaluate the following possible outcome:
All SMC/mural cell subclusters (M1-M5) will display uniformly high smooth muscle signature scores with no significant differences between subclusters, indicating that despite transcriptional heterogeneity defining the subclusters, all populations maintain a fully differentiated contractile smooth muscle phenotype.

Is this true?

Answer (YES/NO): NO